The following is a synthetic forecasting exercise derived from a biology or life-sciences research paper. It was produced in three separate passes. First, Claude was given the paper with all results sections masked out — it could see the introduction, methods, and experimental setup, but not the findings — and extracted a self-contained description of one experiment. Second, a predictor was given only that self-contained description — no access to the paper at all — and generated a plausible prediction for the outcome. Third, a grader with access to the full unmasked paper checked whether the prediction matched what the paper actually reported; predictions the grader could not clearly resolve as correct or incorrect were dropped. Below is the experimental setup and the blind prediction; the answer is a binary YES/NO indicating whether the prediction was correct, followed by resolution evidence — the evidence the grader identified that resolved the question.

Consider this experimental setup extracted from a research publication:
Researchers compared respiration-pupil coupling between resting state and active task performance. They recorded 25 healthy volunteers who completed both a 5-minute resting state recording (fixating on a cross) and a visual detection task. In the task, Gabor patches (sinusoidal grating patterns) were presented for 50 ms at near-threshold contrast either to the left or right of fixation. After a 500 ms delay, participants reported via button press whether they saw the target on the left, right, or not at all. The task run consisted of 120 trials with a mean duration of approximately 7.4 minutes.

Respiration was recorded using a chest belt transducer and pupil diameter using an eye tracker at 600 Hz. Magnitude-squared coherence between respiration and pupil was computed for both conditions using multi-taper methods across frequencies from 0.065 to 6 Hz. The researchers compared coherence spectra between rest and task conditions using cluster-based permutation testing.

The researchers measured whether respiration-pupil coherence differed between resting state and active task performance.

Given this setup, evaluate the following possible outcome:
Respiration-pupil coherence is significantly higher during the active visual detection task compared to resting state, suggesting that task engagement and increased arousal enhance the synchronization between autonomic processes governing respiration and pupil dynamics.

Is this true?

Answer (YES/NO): NO